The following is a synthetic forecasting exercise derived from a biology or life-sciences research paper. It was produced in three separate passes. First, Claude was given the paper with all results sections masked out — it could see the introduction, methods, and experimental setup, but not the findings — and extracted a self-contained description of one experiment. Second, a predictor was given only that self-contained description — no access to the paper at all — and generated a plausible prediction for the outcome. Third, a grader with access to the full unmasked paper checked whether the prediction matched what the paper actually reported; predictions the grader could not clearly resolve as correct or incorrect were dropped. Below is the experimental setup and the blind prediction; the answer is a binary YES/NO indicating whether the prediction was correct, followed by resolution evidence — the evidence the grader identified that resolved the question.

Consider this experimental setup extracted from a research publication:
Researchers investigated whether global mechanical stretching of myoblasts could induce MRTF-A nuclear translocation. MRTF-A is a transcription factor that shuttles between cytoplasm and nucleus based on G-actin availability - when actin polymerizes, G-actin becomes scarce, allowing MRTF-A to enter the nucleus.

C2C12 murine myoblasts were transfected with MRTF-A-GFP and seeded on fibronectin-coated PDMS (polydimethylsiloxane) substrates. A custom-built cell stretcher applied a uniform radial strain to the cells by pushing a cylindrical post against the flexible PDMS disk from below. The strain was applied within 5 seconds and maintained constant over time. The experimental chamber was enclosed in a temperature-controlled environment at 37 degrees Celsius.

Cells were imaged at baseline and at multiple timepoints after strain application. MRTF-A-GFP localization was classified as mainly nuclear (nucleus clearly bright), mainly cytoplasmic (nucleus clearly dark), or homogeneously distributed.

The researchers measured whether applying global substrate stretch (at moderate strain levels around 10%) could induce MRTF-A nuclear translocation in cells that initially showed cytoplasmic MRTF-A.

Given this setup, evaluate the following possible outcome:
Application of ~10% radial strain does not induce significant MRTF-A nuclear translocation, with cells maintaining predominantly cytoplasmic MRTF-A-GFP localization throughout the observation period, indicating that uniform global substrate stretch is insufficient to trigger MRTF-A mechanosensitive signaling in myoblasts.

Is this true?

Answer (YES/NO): NO